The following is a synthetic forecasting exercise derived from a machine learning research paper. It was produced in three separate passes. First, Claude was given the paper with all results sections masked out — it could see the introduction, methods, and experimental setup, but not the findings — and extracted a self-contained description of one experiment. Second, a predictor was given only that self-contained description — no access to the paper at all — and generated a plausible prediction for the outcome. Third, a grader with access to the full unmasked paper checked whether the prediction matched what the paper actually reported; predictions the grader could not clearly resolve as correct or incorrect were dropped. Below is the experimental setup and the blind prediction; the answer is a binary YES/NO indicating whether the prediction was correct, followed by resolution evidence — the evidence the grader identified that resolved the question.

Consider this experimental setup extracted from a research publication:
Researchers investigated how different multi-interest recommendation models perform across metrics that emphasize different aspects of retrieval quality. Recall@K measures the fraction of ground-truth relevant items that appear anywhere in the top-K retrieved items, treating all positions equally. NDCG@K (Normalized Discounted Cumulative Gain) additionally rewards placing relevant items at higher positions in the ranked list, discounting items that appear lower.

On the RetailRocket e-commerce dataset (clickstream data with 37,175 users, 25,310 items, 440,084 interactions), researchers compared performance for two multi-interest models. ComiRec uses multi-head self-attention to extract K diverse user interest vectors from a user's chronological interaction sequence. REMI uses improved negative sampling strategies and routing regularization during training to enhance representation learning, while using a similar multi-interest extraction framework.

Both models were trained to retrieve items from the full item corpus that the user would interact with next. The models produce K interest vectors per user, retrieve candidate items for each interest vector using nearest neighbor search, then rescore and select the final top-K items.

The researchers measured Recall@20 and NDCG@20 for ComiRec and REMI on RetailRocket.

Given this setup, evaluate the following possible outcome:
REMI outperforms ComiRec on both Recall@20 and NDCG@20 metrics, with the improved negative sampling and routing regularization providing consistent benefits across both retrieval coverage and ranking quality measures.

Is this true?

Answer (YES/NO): YES